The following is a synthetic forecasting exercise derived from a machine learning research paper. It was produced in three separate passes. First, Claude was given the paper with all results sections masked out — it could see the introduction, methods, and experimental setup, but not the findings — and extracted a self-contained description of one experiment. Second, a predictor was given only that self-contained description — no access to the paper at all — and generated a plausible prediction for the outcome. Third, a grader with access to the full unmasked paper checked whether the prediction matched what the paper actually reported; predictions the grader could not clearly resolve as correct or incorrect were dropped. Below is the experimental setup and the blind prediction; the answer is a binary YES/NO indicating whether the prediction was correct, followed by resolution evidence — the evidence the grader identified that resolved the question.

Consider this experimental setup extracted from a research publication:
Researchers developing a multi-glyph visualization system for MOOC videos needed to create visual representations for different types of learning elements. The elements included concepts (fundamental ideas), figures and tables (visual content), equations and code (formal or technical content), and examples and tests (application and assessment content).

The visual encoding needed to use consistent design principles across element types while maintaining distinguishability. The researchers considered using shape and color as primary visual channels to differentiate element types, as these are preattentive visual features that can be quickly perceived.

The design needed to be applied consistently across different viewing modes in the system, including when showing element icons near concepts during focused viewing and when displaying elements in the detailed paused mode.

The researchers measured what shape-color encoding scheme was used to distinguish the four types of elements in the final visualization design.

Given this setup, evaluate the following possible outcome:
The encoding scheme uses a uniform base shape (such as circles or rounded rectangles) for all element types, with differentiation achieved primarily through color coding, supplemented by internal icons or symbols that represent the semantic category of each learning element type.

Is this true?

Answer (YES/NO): NO